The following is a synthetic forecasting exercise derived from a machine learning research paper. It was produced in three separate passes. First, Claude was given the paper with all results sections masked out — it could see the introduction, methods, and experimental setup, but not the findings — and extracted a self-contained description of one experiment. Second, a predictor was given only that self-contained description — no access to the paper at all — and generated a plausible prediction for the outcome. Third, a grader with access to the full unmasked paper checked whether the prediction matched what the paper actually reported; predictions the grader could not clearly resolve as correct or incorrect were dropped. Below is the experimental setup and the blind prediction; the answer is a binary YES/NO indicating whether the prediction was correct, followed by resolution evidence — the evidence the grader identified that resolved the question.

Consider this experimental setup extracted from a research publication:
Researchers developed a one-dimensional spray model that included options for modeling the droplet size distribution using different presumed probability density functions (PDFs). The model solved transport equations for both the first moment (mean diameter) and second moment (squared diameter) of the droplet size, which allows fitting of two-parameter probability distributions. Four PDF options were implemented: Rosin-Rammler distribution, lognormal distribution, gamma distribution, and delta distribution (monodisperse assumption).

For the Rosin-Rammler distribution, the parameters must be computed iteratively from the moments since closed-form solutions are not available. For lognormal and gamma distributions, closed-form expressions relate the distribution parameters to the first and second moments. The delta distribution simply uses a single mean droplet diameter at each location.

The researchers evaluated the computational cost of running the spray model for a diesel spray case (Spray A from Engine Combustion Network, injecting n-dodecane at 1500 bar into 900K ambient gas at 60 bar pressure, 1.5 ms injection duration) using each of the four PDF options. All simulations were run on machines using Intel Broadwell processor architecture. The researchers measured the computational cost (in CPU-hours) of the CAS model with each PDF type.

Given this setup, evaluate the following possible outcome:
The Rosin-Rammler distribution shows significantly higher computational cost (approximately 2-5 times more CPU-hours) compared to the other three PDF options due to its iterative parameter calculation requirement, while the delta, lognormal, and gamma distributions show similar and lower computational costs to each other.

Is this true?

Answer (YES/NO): NO